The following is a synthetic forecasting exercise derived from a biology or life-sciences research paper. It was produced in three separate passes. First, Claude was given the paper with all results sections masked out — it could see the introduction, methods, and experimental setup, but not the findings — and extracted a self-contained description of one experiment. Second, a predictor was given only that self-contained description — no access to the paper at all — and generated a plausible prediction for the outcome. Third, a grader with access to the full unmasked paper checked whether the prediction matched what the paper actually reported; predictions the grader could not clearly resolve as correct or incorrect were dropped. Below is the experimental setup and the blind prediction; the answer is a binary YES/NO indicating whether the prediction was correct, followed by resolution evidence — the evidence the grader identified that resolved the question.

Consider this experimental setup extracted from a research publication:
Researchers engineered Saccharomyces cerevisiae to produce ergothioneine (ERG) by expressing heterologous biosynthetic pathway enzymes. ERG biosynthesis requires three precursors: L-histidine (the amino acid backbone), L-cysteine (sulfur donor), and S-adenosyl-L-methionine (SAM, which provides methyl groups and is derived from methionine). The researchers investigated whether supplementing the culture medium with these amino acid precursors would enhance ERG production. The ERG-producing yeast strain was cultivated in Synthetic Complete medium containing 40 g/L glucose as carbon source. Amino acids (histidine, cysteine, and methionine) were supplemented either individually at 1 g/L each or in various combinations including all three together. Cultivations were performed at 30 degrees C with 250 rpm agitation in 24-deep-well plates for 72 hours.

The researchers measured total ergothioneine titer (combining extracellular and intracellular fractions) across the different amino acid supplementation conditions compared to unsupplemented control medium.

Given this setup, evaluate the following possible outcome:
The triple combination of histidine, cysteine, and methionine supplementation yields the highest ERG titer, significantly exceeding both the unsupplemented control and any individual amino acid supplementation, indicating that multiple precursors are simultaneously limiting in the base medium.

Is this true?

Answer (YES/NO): NO